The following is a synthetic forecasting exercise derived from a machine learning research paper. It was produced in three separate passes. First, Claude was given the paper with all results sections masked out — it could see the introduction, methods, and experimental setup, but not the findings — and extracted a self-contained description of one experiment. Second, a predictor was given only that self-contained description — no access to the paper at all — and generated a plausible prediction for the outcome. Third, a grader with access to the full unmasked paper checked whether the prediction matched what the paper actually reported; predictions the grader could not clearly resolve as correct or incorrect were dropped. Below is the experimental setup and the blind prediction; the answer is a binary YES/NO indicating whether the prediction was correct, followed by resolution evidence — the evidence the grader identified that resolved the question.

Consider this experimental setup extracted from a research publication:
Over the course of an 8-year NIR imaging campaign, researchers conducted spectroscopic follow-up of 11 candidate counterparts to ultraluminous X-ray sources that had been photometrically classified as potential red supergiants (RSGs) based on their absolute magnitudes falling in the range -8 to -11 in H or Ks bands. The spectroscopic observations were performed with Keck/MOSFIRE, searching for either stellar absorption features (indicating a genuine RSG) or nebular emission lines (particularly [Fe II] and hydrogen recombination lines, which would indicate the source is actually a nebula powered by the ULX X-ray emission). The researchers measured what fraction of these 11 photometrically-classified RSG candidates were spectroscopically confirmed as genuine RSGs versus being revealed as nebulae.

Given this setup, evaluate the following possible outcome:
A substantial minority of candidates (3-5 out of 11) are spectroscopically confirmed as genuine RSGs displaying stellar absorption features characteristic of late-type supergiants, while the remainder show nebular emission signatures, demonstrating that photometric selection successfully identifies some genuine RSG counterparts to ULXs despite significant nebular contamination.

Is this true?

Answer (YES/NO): NO